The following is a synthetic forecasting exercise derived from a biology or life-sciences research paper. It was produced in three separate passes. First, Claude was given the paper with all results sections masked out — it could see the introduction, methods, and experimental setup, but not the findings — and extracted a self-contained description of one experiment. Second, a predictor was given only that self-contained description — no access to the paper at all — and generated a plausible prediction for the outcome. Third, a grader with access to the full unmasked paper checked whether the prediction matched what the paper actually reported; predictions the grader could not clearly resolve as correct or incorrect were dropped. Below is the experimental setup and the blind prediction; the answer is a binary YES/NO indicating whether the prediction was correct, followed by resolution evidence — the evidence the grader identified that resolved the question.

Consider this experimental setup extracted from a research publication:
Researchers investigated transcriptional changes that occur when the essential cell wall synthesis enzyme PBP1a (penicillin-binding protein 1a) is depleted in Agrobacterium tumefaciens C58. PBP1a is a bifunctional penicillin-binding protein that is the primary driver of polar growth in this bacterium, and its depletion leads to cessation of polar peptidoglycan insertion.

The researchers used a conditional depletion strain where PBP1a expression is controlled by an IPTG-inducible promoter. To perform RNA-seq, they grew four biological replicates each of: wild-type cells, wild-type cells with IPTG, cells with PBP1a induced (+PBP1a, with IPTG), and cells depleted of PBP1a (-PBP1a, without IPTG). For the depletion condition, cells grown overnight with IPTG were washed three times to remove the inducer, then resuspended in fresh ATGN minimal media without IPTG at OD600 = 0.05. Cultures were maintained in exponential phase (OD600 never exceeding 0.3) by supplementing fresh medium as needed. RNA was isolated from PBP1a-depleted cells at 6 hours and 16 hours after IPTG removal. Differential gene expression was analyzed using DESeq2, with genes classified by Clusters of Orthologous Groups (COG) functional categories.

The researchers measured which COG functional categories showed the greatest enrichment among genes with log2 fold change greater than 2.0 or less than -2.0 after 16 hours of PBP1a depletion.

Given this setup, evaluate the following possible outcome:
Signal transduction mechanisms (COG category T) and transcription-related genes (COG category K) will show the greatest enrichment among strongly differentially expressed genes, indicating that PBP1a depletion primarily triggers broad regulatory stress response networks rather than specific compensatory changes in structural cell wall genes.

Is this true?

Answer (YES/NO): NO